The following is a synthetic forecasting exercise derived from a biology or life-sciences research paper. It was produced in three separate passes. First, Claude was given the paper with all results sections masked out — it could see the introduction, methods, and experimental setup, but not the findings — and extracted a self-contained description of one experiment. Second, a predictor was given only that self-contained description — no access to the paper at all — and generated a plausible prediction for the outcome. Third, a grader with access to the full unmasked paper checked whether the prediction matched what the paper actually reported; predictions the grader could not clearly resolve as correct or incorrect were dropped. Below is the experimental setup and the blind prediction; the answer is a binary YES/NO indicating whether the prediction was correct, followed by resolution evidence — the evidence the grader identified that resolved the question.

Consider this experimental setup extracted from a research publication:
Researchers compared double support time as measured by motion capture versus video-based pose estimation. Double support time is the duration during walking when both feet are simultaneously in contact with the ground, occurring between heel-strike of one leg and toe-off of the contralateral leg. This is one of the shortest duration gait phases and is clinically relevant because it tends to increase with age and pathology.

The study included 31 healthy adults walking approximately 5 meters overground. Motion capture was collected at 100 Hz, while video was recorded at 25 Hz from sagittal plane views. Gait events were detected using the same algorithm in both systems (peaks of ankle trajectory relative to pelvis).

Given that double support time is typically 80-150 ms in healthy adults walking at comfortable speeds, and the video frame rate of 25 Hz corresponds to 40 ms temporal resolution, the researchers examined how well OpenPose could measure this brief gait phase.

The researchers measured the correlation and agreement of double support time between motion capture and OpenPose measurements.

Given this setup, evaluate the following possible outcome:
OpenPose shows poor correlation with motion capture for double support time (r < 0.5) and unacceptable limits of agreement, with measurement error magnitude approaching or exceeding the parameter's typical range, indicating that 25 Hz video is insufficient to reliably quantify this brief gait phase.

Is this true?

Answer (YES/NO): NO